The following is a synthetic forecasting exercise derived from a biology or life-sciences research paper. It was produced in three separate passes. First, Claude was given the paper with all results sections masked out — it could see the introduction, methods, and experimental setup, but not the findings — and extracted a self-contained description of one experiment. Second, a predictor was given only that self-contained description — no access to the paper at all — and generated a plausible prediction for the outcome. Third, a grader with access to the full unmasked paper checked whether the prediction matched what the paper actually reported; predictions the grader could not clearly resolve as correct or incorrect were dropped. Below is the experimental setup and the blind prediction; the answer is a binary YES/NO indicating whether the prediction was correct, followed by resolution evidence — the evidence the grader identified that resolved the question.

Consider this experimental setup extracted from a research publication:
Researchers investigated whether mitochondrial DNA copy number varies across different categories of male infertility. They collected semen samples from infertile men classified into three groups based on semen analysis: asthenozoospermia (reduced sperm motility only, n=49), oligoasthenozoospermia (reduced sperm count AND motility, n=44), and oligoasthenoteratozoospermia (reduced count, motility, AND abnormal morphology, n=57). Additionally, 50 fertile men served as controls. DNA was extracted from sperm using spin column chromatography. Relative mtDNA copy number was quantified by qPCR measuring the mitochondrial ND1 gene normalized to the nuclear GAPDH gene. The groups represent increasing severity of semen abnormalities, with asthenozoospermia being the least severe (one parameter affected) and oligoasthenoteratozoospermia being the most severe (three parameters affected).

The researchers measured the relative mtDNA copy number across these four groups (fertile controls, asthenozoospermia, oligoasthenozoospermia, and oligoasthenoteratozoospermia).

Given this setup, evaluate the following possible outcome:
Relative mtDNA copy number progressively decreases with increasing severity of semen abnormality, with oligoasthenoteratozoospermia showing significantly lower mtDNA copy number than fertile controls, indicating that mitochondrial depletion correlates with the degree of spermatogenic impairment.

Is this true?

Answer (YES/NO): NO